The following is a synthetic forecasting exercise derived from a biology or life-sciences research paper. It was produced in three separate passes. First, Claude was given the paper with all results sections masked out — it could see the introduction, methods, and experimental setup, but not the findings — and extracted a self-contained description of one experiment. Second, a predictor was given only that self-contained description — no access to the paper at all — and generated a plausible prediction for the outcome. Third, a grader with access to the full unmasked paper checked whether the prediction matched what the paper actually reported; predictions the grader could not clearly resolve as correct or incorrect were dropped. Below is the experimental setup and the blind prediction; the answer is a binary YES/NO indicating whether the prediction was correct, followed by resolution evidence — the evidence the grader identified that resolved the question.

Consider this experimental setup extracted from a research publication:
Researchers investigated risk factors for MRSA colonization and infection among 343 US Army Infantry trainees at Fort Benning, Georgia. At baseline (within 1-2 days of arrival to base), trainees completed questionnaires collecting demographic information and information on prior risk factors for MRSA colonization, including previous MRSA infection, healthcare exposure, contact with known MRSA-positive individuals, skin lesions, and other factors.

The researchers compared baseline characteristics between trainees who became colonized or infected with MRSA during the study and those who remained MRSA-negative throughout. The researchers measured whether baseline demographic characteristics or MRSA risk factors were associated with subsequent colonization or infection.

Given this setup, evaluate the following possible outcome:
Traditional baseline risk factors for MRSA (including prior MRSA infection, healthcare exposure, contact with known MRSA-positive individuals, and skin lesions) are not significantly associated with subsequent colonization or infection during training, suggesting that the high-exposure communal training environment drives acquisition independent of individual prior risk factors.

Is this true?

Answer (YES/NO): YES